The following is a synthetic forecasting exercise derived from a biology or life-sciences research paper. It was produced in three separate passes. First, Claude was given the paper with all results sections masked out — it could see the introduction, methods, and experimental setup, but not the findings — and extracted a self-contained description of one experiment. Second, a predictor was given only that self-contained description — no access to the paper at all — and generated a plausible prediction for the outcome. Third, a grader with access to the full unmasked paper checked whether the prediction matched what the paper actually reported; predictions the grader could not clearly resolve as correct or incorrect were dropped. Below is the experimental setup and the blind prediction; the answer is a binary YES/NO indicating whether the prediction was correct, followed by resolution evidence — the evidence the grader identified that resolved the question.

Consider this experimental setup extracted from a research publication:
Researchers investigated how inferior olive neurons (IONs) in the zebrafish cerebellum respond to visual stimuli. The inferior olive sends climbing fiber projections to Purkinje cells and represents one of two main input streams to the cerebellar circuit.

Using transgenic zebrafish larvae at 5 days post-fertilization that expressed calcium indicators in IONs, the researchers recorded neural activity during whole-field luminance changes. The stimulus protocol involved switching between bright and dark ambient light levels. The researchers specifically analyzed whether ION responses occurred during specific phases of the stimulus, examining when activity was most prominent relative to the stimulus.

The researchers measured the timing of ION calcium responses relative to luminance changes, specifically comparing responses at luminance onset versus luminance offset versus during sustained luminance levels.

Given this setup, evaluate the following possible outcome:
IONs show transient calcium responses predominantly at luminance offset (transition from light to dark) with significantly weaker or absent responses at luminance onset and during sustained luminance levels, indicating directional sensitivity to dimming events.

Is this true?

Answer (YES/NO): NO